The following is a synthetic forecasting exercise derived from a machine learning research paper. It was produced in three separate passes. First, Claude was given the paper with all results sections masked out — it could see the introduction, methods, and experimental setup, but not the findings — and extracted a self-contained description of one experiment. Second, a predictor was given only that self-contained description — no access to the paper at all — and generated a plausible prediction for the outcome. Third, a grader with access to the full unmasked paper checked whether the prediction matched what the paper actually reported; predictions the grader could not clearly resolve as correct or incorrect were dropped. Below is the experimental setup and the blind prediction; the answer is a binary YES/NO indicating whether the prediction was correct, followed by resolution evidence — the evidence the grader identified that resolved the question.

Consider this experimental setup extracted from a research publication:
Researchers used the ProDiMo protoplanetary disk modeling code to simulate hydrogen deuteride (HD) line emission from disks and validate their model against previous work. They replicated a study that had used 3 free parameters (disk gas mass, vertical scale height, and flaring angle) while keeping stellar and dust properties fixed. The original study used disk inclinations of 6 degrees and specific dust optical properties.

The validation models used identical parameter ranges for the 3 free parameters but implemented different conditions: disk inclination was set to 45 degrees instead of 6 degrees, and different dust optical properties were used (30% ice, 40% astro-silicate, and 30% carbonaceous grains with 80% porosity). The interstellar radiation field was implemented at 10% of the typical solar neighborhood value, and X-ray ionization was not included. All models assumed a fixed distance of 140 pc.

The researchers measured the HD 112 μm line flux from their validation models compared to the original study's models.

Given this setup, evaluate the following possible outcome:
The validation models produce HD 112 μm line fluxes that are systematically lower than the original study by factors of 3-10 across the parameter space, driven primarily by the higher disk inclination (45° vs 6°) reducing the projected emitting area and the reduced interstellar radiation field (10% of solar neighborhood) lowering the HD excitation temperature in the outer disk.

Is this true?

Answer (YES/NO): NO